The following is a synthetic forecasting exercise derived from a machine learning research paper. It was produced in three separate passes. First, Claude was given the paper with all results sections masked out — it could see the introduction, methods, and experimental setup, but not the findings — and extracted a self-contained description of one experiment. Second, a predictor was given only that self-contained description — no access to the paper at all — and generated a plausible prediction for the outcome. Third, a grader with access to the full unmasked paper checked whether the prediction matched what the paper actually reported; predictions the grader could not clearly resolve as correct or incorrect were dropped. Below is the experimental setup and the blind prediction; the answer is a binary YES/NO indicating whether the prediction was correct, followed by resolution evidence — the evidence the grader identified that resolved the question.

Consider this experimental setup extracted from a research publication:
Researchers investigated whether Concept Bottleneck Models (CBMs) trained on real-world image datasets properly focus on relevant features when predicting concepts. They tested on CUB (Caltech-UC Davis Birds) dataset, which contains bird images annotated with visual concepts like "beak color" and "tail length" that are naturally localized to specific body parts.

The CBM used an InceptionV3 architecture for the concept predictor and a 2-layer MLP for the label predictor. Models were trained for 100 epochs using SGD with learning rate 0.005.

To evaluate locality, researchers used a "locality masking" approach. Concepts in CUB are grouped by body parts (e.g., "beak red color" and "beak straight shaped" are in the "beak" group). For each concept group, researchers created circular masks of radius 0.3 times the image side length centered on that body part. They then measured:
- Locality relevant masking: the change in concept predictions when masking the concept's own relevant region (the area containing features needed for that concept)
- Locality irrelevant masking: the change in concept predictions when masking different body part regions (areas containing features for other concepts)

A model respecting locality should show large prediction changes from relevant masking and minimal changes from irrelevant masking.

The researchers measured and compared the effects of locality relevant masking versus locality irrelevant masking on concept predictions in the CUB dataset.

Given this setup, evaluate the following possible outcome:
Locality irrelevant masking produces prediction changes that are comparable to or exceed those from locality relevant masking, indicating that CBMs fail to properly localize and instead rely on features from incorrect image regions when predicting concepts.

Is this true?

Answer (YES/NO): YES